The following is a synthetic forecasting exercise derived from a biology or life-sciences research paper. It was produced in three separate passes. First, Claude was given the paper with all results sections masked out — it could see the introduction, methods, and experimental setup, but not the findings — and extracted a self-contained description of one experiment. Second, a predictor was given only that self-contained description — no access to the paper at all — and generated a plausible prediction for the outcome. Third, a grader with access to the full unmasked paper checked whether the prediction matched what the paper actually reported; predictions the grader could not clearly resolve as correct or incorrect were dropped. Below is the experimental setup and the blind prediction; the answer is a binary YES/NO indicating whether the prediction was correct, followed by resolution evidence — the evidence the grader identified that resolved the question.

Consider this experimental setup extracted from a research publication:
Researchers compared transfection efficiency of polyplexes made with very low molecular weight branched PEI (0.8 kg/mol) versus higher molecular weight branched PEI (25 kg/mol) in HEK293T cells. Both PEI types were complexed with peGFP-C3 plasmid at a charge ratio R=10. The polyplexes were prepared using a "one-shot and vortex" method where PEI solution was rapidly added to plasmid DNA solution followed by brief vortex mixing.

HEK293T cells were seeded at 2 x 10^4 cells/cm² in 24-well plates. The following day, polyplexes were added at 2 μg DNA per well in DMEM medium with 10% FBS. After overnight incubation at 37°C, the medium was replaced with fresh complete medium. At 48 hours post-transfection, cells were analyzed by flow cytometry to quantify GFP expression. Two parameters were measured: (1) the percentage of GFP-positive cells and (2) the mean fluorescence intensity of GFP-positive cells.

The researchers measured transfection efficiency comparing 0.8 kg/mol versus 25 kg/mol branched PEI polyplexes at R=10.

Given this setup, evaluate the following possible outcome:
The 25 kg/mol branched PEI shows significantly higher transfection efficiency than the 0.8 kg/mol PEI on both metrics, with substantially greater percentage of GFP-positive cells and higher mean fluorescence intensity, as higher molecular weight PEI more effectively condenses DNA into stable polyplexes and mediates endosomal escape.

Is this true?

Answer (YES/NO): YES